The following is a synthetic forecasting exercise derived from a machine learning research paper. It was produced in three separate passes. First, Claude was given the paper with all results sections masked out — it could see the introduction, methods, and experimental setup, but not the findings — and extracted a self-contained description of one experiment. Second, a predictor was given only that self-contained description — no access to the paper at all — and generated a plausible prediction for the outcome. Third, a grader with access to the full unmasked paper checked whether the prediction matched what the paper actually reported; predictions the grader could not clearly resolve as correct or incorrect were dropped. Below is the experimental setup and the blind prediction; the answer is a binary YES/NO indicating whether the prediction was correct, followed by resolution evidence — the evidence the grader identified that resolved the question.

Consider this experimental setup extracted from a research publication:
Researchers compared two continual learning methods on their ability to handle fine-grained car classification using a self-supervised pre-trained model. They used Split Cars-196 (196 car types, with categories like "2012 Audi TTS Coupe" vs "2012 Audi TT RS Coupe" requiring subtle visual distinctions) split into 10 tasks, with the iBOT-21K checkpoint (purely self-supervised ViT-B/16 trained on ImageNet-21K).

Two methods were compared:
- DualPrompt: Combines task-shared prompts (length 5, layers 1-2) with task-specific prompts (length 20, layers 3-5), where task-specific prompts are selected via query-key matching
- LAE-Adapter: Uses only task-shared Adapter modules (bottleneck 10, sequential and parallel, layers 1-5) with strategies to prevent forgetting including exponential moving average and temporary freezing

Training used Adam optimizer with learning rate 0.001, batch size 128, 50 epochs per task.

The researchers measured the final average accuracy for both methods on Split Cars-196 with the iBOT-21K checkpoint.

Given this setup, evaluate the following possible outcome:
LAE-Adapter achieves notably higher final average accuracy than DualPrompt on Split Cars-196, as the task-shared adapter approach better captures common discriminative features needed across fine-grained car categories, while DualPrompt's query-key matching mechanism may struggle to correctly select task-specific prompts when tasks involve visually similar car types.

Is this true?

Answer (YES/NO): YES